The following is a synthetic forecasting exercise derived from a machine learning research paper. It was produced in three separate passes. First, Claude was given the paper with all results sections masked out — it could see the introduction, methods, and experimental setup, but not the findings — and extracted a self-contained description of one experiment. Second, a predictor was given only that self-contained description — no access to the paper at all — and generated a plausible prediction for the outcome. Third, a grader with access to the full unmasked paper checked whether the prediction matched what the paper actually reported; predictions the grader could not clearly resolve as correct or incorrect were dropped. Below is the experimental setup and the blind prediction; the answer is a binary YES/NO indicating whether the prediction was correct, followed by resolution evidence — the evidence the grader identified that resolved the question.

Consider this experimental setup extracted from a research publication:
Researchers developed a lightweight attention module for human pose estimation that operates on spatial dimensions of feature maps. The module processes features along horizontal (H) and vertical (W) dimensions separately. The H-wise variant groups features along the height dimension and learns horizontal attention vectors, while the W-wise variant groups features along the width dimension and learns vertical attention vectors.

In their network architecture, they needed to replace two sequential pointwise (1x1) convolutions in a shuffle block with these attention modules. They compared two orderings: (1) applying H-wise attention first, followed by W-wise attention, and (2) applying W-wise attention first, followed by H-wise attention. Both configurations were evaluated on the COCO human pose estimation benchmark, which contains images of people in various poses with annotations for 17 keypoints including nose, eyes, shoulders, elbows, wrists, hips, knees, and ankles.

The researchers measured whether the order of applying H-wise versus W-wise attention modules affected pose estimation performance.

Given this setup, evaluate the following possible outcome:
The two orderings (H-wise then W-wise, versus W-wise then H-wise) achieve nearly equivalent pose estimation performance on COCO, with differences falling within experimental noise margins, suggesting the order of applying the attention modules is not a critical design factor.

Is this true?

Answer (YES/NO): NO